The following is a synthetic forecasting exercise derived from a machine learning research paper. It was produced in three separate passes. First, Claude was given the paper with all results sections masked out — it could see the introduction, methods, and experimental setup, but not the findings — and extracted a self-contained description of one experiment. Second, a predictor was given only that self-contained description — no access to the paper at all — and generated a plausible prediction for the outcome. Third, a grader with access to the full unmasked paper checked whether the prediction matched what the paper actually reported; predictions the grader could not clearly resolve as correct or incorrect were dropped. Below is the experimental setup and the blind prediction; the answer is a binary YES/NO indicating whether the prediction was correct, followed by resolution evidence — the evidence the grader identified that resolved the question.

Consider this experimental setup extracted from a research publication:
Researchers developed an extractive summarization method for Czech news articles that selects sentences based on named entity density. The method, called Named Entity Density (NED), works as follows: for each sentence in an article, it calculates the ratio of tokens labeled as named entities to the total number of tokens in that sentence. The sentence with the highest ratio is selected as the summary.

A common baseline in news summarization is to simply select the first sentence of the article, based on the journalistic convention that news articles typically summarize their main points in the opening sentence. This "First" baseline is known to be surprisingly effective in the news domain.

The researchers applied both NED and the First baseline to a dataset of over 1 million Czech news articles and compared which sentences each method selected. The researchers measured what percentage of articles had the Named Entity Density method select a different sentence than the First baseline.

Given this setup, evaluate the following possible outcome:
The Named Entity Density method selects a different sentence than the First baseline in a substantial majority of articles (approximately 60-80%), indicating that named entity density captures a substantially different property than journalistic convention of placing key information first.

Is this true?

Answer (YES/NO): NO